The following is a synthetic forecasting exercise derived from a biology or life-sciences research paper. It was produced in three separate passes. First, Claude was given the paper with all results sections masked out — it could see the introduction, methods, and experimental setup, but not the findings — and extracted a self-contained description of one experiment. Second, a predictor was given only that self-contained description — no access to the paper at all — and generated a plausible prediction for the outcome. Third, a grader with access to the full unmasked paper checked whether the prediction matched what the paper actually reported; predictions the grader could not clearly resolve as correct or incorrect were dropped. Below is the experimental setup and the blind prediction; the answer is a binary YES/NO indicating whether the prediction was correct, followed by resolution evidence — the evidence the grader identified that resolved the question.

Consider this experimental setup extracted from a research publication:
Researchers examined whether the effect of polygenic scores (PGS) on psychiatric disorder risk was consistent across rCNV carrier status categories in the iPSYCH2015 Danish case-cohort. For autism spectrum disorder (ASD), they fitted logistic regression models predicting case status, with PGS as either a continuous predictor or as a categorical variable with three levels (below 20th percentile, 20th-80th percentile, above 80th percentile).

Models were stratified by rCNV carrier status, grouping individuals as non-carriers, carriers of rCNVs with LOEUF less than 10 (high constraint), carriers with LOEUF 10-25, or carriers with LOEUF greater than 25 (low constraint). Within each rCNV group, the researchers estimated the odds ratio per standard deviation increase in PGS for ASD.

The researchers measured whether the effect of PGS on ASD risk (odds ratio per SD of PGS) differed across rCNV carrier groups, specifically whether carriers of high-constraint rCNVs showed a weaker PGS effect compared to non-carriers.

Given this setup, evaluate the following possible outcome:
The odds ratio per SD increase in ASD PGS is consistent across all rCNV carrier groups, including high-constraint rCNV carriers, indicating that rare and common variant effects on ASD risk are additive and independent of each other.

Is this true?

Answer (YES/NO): YES